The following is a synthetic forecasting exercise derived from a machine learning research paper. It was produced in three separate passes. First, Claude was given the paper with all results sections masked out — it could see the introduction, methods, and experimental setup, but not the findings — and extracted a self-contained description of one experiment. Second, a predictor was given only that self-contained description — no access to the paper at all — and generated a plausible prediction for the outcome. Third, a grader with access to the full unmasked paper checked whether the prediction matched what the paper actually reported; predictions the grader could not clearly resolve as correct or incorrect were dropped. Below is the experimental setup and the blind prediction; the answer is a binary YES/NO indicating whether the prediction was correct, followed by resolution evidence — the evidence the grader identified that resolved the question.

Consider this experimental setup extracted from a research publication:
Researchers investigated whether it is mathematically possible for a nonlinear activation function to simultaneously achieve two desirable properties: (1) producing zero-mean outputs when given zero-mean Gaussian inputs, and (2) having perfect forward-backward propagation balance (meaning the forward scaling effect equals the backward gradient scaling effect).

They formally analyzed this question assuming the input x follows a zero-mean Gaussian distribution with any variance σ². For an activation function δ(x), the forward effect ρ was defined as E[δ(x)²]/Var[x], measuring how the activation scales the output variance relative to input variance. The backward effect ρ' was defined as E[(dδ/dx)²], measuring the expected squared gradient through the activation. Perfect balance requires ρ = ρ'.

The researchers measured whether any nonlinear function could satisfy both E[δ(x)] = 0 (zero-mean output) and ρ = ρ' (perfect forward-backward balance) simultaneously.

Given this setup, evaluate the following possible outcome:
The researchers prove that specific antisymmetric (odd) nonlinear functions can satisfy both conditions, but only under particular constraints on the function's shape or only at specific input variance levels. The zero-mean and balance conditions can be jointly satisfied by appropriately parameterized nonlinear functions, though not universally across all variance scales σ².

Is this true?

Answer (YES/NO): NO